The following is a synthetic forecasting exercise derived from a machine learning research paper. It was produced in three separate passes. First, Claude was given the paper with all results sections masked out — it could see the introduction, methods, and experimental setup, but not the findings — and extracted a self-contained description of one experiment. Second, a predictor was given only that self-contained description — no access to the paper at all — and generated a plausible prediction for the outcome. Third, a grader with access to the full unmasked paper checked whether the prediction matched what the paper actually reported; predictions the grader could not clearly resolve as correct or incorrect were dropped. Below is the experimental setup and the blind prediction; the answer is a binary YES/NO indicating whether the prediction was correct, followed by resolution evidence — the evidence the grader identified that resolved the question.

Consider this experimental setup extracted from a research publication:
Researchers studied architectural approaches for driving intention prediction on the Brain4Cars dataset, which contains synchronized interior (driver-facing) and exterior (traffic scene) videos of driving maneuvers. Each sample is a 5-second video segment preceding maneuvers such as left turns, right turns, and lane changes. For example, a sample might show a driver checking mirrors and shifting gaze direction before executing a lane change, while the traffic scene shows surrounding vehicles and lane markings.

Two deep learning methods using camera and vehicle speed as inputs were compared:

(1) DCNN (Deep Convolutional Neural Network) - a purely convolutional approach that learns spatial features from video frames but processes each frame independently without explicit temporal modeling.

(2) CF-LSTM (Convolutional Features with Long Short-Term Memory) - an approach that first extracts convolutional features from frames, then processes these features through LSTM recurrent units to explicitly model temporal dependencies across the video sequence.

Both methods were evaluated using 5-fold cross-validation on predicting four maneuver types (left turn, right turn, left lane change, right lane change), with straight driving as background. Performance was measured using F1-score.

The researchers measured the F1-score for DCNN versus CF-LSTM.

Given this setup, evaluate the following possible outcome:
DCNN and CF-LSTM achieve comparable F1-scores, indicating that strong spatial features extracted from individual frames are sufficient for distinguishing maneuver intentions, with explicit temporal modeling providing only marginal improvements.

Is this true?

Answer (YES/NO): YES